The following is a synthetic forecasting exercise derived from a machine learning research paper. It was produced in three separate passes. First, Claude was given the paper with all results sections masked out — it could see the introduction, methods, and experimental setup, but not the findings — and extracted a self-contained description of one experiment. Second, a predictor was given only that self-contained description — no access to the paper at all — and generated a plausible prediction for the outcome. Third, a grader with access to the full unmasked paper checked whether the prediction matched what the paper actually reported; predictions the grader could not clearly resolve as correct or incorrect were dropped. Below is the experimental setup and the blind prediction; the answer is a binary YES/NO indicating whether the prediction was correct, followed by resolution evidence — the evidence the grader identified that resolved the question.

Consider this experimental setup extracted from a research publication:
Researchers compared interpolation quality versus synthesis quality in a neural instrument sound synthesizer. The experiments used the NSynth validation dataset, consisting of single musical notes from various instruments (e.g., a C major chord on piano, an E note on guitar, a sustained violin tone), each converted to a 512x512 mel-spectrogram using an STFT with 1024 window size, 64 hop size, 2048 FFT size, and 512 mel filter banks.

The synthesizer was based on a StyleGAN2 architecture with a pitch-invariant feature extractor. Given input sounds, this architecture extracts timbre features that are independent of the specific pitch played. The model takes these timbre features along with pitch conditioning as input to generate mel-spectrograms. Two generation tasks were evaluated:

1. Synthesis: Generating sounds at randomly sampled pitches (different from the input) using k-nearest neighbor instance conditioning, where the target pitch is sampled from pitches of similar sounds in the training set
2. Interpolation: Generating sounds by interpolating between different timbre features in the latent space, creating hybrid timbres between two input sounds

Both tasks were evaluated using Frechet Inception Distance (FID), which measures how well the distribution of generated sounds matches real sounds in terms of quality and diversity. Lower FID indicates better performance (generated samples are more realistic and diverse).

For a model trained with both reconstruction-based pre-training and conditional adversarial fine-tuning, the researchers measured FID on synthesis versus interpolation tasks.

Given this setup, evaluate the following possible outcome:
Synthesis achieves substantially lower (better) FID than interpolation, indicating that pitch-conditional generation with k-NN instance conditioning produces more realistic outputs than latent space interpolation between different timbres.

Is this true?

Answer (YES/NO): NO